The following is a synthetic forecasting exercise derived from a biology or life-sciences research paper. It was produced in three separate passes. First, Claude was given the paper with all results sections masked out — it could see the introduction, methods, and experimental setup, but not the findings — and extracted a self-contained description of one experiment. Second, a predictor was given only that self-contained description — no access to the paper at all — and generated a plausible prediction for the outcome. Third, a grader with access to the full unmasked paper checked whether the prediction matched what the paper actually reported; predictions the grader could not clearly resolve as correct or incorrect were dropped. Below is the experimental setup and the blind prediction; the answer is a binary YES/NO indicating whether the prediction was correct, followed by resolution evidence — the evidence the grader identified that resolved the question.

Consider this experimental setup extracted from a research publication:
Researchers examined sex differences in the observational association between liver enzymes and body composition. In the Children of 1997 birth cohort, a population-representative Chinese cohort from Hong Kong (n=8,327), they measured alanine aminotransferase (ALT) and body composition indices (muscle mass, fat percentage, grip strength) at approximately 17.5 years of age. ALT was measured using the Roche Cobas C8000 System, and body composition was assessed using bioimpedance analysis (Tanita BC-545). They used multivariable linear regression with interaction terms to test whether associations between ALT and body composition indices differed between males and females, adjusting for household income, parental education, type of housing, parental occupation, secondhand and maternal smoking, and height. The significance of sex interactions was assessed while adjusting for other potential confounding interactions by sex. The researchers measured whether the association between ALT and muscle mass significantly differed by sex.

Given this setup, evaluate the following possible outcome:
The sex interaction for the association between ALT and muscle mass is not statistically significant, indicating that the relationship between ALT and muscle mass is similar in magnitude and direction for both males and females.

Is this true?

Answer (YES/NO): NO